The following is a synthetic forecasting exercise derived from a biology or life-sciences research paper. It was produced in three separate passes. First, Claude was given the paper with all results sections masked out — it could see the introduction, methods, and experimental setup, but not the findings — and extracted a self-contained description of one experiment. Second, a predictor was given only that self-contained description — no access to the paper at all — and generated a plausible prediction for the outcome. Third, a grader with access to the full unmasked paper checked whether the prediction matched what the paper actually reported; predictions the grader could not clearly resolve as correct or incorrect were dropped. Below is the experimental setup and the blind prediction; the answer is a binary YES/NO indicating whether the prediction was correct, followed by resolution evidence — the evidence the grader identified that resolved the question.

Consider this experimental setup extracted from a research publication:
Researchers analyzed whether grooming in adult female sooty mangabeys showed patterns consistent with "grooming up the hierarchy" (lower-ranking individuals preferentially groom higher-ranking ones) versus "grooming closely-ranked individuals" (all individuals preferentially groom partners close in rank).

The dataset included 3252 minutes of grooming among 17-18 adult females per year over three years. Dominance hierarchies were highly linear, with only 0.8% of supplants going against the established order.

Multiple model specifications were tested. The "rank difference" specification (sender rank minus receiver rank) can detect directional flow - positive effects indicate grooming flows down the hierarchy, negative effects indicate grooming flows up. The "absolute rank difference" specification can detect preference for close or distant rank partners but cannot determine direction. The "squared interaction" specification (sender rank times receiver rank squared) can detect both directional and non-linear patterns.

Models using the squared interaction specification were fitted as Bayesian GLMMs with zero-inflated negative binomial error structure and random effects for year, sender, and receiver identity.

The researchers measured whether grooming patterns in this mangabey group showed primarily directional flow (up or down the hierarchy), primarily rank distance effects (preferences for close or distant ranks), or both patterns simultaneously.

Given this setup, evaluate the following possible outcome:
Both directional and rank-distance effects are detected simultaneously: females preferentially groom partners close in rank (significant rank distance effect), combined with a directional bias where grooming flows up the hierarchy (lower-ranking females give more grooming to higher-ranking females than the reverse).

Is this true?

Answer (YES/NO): YES